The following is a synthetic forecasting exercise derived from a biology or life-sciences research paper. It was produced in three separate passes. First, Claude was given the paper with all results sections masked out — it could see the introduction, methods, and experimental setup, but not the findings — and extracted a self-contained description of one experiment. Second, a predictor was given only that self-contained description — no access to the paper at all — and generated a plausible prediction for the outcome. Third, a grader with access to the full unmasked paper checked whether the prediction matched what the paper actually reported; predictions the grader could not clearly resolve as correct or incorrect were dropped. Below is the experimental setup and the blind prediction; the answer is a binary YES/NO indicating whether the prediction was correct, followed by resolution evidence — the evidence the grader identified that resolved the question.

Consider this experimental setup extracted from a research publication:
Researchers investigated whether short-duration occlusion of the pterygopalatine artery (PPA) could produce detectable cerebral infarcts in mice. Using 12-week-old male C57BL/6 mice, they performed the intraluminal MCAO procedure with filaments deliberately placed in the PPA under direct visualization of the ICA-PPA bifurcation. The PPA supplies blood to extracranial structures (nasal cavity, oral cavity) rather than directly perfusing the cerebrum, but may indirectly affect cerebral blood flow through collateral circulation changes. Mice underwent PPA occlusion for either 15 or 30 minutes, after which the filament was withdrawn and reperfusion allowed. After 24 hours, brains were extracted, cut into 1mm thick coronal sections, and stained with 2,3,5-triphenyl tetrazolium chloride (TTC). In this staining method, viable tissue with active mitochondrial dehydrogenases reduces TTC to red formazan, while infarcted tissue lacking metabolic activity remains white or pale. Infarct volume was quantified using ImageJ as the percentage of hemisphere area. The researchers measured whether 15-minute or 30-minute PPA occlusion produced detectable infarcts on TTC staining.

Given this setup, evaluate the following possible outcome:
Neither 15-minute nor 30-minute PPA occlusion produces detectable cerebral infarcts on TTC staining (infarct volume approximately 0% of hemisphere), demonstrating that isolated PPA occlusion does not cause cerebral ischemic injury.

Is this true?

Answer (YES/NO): YES